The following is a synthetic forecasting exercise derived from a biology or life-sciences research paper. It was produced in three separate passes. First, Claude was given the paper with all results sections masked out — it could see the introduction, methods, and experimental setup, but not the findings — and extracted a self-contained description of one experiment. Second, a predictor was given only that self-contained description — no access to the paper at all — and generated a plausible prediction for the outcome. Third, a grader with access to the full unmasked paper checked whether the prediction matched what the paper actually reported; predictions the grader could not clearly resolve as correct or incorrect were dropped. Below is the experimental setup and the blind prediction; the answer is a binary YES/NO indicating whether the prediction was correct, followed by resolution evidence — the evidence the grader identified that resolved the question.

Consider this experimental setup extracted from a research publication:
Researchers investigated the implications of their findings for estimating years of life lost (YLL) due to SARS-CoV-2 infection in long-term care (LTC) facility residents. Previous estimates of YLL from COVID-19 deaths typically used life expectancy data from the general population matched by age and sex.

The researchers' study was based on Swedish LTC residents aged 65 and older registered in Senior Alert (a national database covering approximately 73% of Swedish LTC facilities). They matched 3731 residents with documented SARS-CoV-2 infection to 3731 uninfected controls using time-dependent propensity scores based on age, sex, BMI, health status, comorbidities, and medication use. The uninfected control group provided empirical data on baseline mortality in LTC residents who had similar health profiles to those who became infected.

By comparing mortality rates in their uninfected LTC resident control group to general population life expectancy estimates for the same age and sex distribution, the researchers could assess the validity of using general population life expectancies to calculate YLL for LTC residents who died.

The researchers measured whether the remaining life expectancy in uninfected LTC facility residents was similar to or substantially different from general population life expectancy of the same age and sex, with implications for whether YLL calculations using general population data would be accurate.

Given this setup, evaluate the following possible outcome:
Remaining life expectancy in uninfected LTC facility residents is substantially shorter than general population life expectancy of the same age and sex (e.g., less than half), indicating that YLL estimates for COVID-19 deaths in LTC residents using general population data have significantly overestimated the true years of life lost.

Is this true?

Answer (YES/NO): YES